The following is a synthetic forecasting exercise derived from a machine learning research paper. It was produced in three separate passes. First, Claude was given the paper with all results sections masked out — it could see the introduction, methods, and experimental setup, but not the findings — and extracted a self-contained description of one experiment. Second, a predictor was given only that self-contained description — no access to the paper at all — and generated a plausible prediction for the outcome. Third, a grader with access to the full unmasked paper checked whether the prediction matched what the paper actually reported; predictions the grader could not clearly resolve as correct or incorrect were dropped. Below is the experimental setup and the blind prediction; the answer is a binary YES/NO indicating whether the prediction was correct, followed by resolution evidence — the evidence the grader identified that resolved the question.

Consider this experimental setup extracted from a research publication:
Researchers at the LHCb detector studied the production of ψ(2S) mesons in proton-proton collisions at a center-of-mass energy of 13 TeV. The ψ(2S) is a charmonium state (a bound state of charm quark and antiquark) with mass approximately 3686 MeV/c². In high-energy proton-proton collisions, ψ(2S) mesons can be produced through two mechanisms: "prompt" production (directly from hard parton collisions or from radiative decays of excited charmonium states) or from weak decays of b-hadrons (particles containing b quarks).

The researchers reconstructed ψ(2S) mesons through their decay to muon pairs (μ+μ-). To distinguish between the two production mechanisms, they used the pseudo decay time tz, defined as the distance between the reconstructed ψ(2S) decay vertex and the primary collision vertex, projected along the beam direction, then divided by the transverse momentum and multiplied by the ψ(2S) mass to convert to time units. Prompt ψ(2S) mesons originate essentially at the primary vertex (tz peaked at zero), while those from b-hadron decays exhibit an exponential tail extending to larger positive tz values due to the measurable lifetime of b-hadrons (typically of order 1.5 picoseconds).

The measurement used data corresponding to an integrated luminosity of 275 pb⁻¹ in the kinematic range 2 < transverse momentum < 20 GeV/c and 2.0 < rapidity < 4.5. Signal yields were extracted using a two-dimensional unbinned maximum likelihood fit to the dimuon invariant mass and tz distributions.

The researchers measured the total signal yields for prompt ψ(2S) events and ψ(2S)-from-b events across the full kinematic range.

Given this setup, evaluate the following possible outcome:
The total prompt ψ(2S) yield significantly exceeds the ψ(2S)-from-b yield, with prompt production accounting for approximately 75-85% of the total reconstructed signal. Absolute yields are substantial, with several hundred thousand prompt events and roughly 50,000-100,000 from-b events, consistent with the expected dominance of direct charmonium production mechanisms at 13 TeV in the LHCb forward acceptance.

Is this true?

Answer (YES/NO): NO